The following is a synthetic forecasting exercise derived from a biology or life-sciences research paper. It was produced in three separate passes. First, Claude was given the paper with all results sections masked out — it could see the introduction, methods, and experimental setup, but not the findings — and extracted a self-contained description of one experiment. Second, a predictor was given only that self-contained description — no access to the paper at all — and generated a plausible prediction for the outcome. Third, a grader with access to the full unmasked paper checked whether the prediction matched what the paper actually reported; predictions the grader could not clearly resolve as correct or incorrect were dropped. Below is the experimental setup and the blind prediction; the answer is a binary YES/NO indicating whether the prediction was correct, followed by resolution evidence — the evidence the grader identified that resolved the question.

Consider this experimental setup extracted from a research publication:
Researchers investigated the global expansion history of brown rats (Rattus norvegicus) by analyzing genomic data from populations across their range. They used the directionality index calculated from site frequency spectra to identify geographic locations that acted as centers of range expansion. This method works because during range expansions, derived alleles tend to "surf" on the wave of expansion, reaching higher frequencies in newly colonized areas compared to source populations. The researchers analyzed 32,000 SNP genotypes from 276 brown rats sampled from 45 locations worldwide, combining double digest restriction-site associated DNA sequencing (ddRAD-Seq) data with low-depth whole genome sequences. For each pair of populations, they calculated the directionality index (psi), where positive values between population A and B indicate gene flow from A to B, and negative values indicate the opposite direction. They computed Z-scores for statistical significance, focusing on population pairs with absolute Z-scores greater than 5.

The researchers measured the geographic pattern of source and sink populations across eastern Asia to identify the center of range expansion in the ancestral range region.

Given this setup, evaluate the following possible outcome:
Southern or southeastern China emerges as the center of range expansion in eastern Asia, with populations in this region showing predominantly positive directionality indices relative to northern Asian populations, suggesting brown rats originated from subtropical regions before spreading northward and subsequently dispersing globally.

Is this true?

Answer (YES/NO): NO